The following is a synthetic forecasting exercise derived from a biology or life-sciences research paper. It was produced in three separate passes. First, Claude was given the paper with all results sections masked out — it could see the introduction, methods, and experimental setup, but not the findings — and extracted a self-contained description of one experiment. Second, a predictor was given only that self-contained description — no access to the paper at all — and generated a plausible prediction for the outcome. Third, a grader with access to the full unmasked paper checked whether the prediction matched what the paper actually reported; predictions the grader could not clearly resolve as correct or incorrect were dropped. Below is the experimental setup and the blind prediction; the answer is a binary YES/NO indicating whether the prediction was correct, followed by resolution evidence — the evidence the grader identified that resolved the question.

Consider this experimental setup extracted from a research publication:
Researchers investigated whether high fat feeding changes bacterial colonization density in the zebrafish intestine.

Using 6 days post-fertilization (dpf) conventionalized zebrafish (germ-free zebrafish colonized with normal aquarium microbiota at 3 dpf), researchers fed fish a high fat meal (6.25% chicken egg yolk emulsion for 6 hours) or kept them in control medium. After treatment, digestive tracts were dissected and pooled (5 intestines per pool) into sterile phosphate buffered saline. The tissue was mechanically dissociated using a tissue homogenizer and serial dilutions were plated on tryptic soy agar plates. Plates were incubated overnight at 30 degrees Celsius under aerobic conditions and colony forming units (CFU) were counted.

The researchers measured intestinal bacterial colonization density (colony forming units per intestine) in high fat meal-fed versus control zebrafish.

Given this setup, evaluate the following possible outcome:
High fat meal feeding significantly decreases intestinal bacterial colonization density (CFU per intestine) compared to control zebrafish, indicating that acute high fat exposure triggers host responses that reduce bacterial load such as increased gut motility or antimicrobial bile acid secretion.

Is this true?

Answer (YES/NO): NO